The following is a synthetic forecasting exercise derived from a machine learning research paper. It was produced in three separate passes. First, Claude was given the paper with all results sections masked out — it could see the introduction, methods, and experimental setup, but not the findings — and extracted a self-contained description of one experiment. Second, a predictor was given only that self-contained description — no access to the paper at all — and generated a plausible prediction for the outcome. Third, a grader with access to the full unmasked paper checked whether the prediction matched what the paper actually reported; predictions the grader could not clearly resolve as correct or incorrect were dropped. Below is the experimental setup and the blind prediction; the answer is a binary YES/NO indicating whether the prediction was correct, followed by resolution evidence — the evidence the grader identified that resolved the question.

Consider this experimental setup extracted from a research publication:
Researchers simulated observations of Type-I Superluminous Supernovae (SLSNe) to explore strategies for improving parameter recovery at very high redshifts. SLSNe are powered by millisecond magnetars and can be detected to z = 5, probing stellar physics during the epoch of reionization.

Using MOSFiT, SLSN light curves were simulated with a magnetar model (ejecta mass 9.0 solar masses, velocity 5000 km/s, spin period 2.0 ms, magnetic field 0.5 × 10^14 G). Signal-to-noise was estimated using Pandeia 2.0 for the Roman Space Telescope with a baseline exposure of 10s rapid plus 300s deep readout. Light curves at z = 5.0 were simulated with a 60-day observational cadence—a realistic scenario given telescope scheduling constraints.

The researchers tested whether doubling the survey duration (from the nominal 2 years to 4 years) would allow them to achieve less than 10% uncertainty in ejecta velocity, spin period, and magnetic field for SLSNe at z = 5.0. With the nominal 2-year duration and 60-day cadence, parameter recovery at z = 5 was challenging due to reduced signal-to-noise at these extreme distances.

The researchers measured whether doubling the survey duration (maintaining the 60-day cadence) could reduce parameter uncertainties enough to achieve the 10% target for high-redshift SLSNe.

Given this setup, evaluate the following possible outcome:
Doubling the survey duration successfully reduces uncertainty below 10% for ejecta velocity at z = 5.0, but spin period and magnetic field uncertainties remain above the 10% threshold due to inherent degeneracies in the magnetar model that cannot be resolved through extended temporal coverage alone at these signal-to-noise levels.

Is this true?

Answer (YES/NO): NO